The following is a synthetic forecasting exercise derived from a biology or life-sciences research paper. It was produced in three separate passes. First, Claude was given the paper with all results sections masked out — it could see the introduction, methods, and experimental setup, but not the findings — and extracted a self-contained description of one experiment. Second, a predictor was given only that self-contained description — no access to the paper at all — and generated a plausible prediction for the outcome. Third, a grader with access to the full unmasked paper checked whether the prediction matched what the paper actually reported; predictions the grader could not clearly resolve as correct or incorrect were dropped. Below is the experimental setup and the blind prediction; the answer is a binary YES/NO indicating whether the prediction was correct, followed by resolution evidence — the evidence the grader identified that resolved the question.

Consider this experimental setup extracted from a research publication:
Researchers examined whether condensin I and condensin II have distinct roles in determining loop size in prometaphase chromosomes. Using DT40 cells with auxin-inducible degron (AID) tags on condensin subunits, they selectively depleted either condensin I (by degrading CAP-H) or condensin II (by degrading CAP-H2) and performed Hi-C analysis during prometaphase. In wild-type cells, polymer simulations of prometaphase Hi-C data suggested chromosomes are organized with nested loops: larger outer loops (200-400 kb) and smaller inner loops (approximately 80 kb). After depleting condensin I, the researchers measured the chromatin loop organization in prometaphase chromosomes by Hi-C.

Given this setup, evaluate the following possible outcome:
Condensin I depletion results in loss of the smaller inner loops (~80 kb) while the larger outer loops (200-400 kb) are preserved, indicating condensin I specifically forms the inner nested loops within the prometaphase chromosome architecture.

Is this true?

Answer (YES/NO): YES